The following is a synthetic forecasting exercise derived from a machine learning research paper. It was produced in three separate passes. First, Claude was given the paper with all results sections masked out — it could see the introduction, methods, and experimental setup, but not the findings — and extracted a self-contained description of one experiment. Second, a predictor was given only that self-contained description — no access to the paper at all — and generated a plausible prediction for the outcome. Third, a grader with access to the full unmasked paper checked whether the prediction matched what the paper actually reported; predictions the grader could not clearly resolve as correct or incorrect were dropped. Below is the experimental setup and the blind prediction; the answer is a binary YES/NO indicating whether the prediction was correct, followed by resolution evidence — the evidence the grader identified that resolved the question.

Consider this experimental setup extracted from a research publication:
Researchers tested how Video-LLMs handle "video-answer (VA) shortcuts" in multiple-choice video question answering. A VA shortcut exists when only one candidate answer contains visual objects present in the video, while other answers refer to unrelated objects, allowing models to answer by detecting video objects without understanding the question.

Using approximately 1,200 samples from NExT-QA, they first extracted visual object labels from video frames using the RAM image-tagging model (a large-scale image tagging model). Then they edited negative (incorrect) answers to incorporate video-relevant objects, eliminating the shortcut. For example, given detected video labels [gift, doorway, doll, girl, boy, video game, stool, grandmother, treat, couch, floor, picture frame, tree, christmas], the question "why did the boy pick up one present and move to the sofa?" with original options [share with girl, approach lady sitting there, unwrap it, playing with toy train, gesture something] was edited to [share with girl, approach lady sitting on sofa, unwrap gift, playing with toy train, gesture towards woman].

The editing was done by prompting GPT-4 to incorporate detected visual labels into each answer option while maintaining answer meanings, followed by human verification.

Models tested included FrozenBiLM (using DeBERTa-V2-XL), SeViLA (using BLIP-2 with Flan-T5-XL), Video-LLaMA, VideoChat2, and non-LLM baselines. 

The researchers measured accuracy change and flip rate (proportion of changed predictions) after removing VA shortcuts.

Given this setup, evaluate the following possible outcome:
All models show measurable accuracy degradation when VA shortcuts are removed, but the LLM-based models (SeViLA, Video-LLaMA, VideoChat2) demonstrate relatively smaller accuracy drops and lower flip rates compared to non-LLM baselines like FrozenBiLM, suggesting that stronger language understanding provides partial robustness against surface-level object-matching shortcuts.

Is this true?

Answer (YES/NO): NO